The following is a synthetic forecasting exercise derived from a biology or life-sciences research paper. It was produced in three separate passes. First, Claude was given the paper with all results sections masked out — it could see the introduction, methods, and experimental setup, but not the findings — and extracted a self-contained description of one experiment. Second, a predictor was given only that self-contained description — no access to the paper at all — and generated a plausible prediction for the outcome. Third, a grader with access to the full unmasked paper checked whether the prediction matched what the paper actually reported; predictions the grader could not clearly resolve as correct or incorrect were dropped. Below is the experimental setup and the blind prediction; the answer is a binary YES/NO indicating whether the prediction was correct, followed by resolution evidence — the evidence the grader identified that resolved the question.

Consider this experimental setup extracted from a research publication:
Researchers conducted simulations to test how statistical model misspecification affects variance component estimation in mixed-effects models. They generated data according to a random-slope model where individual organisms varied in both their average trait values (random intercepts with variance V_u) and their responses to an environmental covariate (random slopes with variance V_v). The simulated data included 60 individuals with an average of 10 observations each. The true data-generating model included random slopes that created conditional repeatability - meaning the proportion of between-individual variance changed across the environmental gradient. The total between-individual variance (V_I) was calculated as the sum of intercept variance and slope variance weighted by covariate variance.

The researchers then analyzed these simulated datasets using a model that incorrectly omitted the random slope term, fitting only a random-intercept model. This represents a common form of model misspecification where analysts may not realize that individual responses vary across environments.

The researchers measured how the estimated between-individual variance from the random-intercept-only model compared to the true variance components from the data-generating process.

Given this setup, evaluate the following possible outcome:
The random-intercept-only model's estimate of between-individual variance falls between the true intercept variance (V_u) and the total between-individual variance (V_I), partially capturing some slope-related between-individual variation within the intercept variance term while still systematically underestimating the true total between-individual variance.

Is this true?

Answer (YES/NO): YES